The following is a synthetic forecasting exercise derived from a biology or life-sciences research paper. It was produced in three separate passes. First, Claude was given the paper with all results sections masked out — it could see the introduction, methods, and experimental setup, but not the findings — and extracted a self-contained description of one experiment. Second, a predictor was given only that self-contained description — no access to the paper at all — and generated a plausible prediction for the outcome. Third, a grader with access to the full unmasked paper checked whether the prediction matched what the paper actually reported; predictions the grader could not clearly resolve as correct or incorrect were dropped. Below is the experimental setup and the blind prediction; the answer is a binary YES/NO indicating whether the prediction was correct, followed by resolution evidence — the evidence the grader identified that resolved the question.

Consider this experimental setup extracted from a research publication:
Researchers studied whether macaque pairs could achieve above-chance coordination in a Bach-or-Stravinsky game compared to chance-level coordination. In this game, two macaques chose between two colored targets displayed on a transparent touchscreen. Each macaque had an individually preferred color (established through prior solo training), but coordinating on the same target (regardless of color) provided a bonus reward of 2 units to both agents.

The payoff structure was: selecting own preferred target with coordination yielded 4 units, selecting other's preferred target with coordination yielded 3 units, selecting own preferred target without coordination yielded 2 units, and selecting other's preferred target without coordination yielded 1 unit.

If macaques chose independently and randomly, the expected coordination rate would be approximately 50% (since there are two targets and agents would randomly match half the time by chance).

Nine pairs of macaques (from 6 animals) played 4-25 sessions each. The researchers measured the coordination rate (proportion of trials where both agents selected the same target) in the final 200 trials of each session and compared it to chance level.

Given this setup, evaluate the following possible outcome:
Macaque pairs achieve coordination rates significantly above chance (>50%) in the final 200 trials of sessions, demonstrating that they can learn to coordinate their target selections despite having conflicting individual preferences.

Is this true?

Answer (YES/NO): YES